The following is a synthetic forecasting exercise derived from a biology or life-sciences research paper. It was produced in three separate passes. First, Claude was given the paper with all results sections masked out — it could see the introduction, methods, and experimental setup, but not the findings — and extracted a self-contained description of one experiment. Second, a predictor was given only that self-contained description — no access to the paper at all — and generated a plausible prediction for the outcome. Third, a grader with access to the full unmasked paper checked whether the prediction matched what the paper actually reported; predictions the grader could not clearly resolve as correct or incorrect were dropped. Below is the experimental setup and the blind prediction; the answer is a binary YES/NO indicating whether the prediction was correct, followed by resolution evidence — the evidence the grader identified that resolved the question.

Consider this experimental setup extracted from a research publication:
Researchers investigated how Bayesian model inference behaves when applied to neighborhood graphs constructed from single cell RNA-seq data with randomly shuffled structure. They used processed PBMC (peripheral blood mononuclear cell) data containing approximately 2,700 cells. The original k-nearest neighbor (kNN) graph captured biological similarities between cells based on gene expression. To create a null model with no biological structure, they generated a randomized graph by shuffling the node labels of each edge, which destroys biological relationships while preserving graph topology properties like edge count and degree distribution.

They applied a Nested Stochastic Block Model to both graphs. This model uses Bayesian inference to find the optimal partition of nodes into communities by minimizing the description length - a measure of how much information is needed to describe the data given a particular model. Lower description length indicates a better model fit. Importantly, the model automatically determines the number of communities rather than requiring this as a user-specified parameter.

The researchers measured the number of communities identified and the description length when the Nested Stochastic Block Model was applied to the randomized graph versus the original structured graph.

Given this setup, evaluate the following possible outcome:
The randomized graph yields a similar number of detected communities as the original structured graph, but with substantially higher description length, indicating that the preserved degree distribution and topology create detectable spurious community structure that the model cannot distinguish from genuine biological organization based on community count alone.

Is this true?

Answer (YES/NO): NO